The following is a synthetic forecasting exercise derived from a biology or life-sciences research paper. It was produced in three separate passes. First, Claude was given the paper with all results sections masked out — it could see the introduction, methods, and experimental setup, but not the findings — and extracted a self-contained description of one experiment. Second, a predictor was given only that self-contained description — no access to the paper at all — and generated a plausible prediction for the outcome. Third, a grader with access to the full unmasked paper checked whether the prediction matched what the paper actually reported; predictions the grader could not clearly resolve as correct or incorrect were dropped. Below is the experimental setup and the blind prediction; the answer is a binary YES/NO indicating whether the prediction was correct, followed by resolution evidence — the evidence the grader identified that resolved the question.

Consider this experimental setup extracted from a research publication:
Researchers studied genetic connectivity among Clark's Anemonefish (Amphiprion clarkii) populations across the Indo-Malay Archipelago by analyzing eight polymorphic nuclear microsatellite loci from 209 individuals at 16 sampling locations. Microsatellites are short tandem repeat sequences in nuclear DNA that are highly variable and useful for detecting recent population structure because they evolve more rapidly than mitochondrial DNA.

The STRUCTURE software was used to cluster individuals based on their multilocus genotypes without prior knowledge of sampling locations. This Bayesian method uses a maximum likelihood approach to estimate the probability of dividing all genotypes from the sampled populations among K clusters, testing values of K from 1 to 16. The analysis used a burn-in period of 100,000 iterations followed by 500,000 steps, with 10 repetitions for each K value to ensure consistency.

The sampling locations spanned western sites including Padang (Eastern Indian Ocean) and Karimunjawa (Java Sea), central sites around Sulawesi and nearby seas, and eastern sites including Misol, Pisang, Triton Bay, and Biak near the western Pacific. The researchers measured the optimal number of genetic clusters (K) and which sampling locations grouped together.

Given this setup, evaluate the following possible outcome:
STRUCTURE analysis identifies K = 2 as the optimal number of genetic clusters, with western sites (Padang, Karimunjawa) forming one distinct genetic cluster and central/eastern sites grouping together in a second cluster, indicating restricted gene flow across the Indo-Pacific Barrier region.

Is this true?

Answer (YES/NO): NO